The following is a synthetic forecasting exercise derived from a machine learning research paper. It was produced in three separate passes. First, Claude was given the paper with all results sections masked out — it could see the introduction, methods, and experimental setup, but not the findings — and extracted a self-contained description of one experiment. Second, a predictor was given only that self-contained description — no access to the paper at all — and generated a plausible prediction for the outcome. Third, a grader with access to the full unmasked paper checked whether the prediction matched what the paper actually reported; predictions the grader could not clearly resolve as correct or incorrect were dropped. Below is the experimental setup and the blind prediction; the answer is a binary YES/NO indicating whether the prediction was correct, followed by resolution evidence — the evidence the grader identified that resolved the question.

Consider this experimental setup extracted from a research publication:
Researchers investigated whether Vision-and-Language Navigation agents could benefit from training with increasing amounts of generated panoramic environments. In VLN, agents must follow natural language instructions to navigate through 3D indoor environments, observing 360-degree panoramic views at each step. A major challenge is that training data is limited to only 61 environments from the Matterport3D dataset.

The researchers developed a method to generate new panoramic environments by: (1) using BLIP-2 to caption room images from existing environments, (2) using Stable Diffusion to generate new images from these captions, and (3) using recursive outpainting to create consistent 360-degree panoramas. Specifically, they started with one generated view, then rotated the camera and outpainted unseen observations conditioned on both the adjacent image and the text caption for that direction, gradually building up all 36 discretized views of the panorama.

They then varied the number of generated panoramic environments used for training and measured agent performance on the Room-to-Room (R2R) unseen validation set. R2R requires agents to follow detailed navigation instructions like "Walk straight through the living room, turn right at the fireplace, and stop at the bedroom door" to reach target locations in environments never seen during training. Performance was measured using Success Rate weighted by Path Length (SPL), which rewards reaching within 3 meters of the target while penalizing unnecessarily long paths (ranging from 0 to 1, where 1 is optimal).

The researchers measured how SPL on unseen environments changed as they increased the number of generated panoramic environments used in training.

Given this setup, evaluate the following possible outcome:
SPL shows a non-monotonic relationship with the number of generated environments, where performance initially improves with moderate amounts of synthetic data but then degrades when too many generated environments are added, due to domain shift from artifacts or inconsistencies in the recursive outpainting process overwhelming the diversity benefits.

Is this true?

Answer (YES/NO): NO